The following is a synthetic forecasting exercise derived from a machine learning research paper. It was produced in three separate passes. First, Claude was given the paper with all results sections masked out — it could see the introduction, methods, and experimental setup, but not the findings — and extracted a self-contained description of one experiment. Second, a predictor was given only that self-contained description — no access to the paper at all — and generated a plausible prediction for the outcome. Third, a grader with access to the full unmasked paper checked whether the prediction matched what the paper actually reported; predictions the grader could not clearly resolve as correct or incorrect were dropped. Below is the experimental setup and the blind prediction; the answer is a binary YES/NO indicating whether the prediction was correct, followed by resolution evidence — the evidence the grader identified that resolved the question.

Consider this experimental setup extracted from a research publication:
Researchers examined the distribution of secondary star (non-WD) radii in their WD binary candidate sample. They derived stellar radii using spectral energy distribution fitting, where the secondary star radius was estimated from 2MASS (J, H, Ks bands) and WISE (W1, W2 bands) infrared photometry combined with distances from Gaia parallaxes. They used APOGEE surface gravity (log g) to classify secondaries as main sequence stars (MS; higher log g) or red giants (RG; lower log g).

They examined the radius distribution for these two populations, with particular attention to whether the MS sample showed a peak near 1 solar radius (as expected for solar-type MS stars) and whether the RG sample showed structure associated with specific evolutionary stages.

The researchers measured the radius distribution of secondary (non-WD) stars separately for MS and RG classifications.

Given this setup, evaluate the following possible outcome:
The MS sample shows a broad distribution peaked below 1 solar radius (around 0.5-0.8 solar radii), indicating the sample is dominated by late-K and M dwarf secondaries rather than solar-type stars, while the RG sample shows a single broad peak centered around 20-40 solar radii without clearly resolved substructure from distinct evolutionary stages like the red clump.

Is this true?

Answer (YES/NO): NO